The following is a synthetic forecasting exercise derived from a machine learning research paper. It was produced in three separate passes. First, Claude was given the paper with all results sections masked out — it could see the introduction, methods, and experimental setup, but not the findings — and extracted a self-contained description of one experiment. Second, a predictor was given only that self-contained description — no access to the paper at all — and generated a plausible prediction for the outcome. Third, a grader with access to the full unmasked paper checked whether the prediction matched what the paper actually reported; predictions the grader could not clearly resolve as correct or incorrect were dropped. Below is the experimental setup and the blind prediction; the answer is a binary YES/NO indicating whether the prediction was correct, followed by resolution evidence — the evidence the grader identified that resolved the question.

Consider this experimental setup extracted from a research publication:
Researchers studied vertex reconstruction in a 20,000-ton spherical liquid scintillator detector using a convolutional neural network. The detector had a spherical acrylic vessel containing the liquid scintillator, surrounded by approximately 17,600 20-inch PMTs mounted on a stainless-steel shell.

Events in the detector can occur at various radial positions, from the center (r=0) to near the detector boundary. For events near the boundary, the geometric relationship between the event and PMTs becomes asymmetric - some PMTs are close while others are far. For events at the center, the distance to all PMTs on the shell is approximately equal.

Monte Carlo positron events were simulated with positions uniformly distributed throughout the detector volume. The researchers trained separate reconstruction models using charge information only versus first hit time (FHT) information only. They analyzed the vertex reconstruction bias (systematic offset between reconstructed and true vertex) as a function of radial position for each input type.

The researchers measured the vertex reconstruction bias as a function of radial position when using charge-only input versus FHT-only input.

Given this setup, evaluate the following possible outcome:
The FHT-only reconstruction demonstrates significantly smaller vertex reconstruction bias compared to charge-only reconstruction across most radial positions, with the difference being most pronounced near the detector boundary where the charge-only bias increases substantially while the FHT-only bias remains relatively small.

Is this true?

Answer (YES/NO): NO